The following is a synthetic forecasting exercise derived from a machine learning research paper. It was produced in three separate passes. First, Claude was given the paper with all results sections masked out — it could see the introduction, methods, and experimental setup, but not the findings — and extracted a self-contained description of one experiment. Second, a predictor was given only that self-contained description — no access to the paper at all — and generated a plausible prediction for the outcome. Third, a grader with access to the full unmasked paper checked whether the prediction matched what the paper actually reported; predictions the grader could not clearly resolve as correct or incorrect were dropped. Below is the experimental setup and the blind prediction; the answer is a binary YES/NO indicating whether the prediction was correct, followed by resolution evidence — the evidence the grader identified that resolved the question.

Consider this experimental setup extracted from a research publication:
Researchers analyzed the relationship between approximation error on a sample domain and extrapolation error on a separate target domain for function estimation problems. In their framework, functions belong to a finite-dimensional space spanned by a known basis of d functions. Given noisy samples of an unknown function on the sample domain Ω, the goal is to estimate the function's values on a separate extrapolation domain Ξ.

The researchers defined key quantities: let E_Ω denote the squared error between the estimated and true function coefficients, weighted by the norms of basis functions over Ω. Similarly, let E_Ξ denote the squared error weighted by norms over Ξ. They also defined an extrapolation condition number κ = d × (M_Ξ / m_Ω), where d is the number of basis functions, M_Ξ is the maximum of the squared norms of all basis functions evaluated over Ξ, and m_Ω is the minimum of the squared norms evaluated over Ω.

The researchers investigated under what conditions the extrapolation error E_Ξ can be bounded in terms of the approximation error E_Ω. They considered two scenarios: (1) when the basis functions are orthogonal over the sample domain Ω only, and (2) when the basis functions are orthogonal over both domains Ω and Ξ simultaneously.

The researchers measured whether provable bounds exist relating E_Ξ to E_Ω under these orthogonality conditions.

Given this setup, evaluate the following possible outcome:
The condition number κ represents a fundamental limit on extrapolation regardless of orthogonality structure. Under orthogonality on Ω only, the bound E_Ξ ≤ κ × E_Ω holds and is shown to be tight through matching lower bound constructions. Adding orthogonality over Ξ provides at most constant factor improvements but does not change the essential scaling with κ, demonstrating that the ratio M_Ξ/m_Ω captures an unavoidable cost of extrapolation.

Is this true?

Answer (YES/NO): NO